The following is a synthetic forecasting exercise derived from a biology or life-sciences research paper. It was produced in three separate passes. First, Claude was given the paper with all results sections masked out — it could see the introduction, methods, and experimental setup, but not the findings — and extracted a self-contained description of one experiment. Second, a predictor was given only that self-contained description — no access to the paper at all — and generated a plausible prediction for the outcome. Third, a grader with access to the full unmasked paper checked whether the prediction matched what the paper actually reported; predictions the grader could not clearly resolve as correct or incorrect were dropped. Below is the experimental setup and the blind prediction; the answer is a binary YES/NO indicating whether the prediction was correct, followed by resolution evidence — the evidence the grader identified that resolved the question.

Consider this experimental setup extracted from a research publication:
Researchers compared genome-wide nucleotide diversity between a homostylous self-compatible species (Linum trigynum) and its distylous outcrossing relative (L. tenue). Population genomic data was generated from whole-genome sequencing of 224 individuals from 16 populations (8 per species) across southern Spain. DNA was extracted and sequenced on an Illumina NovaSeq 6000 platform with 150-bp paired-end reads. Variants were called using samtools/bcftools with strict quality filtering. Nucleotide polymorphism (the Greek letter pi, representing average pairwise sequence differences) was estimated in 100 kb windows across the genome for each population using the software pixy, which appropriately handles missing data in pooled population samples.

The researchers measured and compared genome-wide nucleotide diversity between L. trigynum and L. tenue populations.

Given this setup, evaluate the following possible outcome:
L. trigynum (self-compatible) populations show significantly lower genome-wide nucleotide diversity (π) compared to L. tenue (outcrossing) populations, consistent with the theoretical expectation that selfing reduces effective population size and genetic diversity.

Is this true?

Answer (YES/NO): YES